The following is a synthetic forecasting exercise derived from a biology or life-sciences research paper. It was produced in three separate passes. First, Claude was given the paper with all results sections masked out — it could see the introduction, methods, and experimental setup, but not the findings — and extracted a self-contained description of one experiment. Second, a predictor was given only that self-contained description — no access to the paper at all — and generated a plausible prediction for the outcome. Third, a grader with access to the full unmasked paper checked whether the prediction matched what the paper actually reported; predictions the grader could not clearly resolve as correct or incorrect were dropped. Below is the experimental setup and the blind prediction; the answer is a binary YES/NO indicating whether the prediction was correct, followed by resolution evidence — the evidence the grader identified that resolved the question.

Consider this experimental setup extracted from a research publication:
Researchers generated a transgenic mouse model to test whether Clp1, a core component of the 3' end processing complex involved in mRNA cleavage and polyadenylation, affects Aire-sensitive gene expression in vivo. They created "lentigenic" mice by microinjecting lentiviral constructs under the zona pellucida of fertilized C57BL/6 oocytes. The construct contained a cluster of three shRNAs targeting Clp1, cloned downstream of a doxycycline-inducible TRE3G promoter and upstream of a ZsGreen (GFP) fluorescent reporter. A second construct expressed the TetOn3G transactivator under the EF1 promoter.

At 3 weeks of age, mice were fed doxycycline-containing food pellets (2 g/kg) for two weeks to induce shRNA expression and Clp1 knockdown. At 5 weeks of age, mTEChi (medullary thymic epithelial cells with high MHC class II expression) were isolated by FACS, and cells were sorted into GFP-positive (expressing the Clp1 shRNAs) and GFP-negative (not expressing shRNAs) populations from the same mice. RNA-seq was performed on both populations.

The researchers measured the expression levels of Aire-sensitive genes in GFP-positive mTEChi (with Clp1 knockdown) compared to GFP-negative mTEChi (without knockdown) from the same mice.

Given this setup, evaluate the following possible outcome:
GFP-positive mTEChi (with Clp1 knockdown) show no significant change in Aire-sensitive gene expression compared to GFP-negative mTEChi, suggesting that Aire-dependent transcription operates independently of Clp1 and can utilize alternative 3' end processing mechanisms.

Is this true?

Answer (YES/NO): NO